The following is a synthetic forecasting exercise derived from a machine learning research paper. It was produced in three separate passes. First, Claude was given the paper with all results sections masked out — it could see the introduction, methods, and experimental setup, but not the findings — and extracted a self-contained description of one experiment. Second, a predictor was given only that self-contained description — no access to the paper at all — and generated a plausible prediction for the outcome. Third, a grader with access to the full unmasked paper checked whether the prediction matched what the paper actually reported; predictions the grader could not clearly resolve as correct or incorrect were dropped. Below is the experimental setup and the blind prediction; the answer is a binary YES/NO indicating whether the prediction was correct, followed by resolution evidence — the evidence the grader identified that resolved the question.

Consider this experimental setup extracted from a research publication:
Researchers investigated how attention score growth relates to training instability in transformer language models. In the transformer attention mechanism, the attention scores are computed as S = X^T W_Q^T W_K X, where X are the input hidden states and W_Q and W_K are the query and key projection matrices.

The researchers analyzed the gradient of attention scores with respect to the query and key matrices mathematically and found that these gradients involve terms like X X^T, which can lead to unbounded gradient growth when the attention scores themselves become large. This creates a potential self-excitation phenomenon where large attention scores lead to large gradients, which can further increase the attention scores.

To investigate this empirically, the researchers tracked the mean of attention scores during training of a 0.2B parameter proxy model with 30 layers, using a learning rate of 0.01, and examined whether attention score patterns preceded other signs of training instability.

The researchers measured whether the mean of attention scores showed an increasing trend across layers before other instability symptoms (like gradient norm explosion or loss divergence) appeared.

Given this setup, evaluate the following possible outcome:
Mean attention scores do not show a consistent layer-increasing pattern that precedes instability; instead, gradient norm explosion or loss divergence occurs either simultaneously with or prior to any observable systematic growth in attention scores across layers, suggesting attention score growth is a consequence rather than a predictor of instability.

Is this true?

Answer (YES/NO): NO